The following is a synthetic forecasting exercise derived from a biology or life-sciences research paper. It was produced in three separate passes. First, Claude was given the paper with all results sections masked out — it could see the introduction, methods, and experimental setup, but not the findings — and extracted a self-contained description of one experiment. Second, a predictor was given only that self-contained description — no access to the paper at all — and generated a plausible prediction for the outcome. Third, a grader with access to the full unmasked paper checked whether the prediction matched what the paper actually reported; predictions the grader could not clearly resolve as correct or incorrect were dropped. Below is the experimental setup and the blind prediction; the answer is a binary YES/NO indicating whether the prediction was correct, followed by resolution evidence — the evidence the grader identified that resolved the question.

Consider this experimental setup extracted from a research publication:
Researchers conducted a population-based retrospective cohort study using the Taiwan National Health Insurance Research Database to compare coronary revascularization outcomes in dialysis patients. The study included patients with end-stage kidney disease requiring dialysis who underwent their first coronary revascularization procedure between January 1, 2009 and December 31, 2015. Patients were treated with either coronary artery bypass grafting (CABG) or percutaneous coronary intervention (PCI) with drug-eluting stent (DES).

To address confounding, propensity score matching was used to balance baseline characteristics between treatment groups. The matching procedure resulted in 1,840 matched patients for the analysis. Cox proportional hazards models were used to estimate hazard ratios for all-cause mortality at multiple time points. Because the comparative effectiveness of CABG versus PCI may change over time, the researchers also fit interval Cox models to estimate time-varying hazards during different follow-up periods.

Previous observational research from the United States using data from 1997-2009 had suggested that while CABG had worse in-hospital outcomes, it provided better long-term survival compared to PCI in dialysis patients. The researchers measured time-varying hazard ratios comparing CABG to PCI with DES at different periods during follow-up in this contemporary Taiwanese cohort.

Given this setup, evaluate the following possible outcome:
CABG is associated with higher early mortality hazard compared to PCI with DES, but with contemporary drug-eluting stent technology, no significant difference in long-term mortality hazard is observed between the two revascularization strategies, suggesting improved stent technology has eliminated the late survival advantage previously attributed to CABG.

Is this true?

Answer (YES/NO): YES